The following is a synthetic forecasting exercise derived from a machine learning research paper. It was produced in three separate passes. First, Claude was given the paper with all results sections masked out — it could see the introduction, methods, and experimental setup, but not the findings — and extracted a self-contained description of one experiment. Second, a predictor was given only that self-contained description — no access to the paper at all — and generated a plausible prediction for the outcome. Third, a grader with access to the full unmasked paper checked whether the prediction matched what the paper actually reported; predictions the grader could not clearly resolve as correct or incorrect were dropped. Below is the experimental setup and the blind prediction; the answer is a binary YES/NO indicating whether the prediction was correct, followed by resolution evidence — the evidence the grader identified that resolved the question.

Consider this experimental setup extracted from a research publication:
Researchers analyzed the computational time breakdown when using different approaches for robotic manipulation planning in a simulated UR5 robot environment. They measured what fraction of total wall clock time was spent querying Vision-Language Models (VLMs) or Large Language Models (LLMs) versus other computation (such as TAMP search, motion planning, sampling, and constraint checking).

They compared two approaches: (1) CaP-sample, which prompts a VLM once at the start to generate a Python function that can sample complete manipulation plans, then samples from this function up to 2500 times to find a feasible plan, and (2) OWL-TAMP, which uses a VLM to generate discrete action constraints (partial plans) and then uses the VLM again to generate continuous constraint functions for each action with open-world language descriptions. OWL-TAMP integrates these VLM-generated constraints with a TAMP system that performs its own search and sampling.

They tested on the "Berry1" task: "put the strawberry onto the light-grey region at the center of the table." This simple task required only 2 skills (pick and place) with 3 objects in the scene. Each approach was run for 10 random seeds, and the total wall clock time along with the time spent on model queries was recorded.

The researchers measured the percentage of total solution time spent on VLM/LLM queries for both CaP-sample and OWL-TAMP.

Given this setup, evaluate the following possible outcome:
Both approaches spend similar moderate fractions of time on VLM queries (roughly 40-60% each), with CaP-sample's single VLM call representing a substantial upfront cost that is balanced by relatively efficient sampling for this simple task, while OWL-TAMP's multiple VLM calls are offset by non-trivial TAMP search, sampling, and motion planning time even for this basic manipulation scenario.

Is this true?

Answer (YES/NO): NO